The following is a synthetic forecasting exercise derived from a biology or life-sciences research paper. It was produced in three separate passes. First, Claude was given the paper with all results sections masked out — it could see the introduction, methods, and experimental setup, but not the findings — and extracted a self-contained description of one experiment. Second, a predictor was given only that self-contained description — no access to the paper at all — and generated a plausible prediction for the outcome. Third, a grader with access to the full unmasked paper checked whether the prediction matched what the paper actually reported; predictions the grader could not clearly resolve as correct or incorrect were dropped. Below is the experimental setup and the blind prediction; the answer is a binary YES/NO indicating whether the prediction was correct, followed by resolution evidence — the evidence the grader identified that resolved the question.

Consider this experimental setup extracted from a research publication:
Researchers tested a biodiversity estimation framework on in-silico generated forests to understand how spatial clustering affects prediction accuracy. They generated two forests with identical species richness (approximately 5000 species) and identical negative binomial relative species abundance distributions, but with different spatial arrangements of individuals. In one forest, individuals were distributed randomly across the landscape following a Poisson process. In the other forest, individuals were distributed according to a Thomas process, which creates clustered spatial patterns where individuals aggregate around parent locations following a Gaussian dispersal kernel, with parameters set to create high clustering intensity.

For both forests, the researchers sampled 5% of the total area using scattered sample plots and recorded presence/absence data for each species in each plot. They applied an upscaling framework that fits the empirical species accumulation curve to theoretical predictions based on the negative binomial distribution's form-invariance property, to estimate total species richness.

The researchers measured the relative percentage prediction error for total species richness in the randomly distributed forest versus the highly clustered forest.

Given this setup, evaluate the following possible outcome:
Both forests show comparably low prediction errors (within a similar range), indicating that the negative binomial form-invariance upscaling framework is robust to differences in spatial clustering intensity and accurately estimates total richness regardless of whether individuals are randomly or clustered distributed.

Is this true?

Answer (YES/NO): YES